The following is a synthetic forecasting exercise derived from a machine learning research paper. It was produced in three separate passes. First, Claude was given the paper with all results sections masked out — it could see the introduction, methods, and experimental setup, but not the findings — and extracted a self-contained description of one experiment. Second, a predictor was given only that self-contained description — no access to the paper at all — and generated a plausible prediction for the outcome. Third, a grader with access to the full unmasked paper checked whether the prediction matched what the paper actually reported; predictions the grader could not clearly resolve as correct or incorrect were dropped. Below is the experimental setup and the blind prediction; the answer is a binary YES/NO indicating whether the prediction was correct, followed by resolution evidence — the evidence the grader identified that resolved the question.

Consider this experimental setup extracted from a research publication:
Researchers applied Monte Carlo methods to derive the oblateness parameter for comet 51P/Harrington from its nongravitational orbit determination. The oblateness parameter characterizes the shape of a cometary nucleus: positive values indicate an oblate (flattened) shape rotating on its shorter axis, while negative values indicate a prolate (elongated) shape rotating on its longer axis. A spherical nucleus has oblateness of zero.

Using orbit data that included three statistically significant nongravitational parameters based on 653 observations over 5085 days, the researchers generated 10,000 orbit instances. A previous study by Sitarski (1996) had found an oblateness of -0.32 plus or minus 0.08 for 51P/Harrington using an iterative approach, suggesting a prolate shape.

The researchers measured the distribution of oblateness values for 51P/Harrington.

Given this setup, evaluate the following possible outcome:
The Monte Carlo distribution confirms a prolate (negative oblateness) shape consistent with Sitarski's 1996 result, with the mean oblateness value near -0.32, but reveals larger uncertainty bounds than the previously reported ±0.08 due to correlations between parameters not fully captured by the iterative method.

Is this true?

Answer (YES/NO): NO